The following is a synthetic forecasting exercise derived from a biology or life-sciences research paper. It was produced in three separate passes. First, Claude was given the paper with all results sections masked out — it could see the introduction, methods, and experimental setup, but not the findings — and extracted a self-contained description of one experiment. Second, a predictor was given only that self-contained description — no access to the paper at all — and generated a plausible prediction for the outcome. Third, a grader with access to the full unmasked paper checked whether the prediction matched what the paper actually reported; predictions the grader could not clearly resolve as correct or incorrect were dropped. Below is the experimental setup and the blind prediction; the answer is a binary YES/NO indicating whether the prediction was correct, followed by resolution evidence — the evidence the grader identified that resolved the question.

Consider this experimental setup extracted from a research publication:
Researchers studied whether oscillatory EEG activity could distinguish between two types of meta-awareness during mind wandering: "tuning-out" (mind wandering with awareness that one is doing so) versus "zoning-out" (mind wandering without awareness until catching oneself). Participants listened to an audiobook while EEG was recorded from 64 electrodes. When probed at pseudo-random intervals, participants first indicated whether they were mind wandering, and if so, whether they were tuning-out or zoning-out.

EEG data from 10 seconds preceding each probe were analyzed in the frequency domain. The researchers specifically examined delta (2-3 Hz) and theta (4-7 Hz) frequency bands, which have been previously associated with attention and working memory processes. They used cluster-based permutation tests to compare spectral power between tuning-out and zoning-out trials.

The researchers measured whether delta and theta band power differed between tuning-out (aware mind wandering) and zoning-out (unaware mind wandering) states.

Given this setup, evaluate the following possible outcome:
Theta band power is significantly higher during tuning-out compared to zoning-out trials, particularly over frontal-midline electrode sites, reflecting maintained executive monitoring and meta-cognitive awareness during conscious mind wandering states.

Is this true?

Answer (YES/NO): NO